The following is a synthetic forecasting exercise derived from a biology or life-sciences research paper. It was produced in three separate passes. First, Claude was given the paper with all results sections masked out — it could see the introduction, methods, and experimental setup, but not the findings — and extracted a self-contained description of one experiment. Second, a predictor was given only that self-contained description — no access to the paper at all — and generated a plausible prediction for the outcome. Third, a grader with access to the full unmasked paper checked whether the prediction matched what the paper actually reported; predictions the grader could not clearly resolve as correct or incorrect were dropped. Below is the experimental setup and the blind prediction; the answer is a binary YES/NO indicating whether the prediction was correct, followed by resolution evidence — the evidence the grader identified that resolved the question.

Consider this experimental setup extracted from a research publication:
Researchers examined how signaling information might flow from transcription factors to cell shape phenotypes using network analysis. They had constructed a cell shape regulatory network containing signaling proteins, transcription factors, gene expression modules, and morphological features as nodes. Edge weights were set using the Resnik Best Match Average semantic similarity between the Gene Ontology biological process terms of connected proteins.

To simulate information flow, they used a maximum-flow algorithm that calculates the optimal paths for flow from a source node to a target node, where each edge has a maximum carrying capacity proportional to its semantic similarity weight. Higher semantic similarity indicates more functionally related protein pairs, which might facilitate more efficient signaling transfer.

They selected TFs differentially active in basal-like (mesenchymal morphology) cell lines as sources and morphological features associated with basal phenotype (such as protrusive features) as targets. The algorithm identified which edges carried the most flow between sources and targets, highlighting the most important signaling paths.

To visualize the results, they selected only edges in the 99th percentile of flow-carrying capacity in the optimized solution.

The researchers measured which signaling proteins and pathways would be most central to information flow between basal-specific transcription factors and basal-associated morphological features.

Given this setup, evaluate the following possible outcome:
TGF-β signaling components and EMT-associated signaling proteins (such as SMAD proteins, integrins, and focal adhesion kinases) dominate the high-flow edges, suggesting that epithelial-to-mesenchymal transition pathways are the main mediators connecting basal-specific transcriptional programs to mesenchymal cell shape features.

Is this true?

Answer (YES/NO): NO